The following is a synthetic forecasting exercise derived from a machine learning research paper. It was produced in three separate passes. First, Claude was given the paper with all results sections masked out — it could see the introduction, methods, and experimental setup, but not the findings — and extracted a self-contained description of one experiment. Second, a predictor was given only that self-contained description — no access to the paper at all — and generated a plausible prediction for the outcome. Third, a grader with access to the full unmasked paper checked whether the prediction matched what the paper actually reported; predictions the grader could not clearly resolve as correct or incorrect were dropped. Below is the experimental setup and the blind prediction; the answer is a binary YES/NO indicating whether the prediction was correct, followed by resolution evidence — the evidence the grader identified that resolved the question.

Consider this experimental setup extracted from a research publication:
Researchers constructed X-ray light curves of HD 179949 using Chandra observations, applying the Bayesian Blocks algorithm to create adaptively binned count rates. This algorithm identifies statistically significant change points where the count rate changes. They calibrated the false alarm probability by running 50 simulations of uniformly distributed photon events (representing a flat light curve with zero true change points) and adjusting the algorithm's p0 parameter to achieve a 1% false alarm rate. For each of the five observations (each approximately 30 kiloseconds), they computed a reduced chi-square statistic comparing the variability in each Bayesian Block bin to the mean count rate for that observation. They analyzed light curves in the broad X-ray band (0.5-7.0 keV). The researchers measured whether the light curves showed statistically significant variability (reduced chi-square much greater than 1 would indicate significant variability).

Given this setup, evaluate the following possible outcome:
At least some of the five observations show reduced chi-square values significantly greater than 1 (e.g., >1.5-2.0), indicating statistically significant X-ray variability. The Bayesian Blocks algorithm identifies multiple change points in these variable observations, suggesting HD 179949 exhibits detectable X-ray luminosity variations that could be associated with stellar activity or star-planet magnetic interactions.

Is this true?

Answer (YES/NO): YES